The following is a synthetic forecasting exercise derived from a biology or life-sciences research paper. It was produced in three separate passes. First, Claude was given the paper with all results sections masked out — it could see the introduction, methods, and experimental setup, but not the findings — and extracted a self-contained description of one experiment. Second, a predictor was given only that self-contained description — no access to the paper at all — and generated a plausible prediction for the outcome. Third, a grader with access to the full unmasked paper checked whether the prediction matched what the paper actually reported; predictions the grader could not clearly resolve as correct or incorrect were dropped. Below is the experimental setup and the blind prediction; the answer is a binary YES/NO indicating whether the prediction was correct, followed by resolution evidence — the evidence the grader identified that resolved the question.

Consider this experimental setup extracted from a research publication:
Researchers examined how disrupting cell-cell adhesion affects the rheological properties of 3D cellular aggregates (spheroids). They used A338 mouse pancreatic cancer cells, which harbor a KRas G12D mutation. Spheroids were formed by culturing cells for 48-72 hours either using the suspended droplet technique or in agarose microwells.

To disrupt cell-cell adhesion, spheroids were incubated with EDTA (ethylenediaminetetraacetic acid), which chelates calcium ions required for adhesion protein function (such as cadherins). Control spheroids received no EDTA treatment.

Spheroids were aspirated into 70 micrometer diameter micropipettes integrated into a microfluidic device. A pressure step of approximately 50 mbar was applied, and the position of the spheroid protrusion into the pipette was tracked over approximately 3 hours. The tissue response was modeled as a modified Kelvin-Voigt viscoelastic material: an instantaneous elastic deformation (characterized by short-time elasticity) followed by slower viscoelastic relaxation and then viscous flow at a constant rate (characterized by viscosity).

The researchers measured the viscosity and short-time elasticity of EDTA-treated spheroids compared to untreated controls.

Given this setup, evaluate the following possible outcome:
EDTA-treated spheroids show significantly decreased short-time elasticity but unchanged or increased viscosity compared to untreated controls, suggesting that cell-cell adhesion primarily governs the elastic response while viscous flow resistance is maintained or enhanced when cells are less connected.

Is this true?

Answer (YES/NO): NO